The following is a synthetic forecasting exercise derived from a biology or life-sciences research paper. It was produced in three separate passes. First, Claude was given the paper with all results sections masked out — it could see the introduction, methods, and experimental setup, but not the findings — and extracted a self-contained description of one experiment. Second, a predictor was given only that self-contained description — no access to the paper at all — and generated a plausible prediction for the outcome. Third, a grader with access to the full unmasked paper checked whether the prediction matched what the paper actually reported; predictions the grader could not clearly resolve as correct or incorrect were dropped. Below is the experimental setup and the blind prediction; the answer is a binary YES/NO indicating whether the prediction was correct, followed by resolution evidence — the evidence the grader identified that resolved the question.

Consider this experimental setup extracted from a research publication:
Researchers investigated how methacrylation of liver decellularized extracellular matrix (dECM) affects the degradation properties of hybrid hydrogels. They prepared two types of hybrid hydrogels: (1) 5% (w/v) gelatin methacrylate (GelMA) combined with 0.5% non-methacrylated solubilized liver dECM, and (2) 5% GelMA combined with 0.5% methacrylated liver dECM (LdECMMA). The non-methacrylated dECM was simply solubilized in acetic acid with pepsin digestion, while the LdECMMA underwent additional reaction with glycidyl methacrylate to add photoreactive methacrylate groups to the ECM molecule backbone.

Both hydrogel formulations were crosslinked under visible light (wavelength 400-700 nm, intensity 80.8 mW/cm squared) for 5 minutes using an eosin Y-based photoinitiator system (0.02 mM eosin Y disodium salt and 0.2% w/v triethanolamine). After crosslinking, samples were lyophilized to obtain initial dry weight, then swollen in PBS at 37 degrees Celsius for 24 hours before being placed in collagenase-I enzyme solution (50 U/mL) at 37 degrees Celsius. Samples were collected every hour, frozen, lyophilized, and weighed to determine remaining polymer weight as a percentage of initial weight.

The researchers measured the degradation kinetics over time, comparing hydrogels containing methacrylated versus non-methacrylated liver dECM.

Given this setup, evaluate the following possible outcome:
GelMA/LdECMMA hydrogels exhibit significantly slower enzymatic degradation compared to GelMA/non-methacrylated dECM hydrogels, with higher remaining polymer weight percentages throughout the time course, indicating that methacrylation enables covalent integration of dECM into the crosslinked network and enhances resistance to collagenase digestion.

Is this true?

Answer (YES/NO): YES